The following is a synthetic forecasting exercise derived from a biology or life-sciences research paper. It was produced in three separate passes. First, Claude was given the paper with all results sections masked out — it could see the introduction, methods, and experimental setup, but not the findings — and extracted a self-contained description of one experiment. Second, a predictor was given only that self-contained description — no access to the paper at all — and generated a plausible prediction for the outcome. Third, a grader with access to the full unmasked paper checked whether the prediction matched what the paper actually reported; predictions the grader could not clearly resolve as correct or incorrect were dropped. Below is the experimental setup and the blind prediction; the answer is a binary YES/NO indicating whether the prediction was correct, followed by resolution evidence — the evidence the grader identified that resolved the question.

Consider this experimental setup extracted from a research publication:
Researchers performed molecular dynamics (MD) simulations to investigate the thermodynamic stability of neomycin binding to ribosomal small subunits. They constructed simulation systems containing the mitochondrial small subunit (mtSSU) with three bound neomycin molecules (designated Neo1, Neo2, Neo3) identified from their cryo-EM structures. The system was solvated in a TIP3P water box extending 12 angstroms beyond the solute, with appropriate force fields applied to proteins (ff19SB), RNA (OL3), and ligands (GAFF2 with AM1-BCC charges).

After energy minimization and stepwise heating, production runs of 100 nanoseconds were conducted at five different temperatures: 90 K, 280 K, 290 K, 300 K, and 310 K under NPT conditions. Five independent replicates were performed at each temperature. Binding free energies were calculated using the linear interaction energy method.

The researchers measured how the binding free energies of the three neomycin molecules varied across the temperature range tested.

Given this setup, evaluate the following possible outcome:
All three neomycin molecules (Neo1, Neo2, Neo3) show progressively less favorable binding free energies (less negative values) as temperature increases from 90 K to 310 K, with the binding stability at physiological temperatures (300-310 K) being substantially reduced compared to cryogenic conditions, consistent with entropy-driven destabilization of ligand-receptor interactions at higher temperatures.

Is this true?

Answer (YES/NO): NO